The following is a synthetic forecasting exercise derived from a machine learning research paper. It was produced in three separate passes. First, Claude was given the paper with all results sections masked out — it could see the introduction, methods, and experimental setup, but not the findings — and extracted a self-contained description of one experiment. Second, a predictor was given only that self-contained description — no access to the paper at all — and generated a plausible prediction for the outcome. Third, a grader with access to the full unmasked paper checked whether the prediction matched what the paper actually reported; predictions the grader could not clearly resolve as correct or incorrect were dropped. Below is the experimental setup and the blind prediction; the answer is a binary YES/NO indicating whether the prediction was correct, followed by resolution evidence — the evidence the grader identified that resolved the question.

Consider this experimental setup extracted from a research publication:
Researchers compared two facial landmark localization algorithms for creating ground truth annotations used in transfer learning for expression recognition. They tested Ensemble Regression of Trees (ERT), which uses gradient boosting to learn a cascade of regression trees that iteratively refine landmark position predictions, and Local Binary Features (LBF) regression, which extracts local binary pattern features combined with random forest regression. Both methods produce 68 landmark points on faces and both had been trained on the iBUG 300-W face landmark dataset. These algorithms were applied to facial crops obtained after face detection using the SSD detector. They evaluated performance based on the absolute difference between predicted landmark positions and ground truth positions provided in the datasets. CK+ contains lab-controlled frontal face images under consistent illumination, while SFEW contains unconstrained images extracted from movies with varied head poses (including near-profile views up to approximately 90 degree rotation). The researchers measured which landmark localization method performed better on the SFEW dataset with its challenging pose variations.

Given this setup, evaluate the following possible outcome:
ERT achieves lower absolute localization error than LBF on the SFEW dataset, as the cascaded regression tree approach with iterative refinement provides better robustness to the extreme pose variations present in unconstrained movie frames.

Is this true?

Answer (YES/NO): YES